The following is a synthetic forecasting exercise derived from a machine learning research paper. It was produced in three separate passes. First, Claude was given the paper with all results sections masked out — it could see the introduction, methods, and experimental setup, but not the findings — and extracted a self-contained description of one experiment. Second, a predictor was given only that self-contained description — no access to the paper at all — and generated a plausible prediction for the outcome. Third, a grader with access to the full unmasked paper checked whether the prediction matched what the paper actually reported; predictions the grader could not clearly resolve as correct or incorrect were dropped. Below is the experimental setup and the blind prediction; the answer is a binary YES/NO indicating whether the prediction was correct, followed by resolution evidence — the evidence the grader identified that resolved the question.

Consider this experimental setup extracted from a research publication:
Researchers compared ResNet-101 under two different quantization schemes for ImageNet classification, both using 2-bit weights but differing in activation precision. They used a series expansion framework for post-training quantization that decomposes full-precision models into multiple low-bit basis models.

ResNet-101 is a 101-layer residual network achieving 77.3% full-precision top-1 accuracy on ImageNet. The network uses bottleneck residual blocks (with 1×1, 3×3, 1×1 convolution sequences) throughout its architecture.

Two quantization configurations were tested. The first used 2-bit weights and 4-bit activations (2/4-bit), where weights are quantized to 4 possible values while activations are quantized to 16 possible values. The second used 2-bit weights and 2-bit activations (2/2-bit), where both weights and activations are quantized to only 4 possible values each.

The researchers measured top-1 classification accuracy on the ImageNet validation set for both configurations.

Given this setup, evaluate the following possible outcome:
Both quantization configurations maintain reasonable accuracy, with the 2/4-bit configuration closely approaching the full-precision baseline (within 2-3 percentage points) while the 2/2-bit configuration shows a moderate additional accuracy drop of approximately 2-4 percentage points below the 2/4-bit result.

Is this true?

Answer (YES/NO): NO